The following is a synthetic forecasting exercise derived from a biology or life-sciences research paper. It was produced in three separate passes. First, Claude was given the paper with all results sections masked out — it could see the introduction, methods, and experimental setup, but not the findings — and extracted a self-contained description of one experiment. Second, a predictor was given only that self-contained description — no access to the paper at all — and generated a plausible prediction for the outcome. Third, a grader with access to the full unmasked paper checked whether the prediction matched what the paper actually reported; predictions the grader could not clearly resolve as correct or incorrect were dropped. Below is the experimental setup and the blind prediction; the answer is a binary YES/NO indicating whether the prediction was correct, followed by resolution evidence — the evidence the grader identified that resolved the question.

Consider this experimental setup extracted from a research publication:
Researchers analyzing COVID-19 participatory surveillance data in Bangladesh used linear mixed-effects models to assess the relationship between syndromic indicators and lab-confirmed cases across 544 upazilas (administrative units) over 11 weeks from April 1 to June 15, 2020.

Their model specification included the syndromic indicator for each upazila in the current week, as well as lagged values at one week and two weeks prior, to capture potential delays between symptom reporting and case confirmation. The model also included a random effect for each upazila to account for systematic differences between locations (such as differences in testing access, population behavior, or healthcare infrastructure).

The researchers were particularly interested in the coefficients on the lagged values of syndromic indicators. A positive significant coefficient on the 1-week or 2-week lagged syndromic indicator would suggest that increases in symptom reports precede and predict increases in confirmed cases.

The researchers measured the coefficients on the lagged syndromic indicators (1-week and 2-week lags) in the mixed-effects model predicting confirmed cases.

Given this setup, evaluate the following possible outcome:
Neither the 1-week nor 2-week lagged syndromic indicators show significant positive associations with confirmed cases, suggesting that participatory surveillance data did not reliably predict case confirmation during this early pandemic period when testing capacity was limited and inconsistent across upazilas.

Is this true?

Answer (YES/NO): NO